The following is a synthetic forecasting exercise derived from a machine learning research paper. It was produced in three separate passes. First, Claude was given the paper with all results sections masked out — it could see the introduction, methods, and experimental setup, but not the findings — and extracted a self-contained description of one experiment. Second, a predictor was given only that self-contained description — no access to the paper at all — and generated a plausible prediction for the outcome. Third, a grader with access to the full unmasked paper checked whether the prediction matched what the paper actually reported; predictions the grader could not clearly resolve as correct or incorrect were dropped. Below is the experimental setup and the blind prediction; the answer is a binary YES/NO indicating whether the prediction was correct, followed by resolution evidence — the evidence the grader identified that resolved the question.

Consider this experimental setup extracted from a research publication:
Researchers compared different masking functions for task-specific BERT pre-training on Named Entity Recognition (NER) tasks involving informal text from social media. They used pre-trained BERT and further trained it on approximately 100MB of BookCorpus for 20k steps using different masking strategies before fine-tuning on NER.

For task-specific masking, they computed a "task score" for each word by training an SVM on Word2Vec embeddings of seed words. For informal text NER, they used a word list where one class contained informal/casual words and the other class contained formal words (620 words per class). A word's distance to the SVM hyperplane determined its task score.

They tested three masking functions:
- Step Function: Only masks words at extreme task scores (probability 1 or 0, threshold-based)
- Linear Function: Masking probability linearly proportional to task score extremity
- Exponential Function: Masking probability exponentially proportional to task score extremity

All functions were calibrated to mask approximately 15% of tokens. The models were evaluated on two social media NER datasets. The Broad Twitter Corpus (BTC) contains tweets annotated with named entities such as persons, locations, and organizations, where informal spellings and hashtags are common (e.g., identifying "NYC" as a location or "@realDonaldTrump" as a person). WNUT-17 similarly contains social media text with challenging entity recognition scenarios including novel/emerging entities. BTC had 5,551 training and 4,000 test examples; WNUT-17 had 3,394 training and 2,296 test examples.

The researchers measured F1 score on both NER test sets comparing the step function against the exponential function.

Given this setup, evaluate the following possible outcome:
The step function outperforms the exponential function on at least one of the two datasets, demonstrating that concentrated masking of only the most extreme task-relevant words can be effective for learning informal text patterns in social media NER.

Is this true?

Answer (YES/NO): NO